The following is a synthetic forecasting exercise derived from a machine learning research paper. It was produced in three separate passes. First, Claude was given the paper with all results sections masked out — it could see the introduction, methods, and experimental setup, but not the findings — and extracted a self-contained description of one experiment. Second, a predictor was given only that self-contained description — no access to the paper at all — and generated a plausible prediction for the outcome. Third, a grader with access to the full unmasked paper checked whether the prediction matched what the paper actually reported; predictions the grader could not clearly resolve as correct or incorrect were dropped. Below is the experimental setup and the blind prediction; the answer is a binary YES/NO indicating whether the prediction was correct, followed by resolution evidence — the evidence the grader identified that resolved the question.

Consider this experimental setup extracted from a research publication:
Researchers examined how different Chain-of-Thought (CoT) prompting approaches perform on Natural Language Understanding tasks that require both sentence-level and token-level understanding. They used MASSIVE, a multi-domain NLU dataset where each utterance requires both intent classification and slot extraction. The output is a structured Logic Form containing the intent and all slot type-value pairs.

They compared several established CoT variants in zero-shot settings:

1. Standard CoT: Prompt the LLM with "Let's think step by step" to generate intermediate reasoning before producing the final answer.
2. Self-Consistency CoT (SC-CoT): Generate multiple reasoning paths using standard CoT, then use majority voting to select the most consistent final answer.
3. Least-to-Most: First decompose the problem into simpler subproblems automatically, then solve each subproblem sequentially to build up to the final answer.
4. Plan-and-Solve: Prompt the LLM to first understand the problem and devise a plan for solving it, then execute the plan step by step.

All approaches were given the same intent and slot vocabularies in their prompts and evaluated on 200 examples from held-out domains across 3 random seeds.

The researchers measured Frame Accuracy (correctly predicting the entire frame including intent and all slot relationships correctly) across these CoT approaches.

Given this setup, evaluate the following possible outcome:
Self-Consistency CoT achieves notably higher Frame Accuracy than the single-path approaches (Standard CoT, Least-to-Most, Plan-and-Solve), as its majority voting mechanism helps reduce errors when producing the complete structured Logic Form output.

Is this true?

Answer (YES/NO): NO